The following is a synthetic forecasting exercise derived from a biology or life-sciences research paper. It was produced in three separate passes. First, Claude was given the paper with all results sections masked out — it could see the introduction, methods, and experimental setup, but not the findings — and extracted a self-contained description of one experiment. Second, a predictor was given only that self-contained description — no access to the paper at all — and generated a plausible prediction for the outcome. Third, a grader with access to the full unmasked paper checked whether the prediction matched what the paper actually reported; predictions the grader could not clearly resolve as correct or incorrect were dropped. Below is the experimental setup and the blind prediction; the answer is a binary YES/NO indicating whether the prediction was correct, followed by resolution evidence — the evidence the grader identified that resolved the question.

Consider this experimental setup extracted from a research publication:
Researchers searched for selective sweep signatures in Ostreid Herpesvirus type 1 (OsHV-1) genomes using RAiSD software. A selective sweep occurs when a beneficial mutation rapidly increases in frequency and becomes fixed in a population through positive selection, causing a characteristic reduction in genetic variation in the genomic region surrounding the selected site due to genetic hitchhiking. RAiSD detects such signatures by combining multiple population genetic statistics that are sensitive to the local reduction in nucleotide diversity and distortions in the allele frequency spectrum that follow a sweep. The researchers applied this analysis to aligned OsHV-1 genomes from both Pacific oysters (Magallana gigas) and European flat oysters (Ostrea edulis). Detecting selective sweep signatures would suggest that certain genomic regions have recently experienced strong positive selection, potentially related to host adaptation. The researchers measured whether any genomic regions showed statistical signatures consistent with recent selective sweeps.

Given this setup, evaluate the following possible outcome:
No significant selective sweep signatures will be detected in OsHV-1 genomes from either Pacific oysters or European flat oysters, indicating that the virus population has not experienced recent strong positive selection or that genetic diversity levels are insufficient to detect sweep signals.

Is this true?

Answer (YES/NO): NO